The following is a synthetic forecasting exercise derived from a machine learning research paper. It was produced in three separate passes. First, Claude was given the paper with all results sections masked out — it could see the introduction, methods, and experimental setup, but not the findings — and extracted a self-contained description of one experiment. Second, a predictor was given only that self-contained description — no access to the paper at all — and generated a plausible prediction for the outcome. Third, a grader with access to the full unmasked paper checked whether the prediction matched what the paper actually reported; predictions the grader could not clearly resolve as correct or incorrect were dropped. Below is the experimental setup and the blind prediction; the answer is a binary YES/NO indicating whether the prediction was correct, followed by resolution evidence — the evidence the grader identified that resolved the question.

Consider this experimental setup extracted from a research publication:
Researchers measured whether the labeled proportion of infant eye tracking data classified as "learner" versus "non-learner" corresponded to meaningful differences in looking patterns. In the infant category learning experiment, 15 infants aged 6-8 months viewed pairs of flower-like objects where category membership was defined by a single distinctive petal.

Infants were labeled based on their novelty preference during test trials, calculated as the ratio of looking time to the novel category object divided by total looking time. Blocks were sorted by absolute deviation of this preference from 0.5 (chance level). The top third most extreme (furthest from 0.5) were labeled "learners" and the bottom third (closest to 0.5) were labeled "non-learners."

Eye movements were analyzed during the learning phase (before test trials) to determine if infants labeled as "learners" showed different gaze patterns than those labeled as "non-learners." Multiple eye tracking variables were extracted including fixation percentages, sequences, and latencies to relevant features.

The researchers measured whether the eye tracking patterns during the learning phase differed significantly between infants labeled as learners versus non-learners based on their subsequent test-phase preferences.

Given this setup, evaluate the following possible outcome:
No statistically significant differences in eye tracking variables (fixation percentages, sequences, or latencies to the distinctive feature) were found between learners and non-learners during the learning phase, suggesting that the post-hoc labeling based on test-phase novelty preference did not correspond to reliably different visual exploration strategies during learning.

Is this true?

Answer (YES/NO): NO